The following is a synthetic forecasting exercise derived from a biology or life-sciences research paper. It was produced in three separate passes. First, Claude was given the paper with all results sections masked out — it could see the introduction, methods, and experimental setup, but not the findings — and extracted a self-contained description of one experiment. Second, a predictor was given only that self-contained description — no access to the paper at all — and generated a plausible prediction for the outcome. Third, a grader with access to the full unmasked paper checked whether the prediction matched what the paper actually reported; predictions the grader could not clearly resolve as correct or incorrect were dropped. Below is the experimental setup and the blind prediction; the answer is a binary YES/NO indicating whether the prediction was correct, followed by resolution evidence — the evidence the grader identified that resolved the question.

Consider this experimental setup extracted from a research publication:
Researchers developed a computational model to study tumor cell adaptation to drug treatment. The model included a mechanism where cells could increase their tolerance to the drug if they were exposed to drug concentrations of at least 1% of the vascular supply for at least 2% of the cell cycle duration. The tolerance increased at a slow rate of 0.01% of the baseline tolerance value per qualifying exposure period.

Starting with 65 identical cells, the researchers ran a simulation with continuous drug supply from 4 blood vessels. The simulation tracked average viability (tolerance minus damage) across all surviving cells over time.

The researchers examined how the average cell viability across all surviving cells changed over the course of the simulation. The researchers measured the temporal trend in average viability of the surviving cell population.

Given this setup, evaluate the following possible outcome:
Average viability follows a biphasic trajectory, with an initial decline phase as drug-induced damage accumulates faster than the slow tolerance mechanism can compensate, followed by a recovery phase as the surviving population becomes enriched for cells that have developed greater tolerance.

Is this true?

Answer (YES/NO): NO